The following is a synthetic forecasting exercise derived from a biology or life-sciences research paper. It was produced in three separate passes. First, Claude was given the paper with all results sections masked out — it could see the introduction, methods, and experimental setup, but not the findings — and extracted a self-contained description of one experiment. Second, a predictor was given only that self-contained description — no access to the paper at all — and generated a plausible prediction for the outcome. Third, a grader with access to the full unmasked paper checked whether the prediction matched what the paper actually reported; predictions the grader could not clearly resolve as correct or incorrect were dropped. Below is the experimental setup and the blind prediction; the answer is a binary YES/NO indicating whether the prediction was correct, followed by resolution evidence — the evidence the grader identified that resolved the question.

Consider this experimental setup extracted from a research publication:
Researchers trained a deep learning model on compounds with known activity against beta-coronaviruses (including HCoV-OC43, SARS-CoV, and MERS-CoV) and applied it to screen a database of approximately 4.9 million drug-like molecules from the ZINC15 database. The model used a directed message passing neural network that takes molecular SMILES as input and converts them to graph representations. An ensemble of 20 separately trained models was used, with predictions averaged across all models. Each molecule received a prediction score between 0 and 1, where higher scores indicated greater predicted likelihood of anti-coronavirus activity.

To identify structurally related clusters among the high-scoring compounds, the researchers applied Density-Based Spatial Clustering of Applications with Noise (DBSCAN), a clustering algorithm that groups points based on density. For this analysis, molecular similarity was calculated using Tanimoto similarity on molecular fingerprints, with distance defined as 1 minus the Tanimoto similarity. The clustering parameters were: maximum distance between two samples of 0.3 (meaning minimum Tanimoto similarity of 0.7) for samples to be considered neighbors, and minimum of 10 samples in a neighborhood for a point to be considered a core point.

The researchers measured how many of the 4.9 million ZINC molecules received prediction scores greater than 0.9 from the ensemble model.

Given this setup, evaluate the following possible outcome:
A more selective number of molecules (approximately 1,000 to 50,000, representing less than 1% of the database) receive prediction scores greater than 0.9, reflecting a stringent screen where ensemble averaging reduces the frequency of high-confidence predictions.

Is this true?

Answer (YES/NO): YES